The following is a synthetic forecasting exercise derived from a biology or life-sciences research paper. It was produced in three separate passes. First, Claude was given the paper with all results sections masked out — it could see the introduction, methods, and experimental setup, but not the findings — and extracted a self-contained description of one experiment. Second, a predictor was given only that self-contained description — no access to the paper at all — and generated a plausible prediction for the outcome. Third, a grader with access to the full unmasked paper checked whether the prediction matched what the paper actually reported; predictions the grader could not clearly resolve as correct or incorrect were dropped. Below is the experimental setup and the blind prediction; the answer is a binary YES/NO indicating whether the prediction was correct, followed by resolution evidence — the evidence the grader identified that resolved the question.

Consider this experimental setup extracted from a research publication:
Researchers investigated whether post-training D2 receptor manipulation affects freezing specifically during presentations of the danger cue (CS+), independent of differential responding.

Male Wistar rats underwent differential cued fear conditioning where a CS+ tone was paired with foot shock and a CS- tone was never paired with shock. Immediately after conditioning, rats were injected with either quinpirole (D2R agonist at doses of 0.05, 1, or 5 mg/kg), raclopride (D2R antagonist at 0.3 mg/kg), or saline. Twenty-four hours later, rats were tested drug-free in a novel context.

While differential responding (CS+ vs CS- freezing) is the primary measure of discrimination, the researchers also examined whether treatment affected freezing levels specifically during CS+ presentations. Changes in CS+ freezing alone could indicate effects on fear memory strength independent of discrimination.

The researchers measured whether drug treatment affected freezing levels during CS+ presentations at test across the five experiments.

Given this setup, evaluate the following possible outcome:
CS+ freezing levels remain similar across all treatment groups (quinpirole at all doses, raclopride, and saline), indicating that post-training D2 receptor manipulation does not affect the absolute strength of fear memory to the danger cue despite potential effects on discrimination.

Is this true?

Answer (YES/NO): YES